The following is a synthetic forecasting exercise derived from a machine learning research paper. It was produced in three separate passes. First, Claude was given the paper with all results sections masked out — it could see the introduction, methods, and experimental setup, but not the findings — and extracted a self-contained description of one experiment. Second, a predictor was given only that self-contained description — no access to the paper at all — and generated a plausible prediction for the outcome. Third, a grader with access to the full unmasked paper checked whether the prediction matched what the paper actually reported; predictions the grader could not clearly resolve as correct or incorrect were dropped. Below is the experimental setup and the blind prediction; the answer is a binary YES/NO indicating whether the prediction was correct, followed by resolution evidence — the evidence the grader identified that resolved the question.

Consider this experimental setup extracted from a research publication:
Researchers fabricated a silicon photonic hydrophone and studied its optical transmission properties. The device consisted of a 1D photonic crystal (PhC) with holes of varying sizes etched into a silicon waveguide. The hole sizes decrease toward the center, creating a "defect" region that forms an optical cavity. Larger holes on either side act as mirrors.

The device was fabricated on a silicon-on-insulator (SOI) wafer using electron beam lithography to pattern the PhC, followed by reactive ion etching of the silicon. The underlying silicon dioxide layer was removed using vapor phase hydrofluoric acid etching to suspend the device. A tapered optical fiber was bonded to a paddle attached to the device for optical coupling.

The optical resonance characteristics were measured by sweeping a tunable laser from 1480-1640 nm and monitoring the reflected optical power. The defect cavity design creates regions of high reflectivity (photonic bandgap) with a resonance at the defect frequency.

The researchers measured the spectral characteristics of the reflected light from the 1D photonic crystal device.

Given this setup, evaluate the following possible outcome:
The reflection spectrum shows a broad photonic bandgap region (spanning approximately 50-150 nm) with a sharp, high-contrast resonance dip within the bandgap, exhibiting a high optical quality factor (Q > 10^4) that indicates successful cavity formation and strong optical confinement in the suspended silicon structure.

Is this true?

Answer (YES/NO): NO